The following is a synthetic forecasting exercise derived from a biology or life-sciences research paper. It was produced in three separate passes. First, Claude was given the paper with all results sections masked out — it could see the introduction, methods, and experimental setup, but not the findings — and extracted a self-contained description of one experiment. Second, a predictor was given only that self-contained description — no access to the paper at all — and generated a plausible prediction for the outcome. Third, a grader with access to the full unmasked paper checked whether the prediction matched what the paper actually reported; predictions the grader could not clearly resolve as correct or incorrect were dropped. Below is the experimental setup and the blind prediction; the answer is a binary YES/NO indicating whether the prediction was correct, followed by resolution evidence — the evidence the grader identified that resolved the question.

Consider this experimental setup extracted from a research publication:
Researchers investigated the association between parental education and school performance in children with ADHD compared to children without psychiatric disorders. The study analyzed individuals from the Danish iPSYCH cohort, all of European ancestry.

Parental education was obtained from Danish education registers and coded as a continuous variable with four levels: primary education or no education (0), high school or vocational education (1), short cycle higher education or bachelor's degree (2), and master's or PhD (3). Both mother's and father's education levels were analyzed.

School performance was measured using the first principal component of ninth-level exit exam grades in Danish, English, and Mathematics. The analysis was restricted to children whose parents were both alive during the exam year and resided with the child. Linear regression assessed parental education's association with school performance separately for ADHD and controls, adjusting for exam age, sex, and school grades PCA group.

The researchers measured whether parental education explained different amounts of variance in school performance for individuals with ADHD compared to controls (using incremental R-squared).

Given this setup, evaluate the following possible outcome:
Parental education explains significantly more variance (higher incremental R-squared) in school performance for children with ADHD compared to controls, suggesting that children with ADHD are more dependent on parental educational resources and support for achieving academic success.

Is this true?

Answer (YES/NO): NO